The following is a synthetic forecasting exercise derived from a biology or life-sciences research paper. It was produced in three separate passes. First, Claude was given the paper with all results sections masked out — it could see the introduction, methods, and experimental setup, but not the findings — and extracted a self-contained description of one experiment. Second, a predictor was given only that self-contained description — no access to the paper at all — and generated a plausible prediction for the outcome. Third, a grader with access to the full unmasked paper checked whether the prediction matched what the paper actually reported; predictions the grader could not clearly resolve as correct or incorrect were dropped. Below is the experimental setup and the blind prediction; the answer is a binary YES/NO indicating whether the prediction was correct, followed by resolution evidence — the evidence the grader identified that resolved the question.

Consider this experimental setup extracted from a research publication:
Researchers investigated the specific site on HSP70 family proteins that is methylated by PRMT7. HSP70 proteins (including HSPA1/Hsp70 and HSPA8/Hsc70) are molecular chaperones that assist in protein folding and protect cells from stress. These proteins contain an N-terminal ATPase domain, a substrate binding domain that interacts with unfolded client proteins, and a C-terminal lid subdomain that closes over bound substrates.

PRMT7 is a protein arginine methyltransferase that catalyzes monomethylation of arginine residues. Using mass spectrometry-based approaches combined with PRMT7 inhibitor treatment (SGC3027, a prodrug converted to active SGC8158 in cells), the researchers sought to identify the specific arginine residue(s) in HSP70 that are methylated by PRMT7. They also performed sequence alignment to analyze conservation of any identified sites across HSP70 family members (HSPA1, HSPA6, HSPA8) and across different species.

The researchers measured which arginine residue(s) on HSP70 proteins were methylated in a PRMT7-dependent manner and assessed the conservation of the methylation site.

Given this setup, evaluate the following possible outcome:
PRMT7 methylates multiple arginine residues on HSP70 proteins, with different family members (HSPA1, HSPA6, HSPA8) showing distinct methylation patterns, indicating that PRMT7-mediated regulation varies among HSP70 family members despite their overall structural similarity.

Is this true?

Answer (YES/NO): NO